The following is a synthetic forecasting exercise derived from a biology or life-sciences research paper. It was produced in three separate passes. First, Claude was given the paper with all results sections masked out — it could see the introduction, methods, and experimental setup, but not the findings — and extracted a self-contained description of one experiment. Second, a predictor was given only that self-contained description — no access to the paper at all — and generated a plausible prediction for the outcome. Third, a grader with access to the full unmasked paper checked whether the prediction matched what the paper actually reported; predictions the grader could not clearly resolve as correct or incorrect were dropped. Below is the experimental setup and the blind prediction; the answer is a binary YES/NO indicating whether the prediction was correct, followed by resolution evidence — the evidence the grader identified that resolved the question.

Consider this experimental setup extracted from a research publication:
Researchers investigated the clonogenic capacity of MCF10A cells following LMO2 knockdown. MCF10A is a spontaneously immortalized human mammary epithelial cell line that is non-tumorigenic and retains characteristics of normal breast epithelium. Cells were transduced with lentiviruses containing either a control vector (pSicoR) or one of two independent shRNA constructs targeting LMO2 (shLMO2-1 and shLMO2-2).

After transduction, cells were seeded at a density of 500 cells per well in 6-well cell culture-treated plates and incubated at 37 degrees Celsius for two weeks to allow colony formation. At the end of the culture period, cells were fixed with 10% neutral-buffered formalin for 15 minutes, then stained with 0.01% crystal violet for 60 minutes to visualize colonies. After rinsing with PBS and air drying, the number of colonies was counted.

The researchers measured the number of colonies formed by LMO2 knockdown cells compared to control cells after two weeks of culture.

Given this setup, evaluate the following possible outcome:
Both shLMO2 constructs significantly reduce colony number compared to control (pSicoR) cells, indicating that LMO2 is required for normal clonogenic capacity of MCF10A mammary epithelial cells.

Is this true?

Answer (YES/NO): YES